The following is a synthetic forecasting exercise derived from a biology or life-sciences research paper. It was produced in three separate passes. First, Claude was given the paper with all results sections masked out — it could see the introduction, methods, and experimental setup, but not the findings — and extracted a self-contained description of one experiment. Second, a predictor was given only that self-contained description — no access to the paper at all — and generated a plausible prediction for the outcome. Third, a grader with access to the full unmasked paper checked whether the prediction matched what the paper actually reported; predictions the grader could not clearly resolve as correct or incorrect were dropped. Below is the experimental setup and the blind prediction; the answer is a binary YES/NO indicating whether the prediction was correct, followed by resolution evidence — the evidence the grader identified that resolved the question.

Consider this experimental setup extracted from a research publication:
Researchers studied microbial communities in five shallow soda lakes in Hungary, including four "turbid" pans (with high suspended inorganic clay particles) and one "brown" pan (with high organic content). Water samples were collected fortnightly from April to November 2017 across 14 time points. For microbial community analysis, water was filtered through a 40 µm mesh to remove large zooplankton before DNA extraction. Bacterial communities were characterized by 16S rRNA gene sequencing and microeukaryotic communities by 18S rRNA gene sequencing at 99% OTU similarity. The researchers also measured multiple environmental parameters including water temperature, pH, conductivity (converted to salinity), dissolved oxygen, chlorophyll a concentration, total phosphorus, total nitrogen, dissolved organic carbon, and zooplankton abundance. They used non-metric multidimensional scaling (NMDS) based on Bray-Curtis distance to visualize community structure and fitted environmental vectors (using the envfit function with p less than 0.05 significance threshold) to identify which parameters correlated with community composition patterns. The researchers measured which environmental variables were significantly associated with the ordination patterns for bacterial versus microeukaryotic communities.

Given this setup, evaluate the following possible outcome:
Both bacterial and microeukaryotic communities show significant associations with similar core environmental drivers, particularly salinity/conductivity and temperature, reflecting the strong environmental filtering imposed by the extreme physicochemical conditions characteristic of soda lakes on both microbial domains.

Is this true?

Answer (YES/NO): NO